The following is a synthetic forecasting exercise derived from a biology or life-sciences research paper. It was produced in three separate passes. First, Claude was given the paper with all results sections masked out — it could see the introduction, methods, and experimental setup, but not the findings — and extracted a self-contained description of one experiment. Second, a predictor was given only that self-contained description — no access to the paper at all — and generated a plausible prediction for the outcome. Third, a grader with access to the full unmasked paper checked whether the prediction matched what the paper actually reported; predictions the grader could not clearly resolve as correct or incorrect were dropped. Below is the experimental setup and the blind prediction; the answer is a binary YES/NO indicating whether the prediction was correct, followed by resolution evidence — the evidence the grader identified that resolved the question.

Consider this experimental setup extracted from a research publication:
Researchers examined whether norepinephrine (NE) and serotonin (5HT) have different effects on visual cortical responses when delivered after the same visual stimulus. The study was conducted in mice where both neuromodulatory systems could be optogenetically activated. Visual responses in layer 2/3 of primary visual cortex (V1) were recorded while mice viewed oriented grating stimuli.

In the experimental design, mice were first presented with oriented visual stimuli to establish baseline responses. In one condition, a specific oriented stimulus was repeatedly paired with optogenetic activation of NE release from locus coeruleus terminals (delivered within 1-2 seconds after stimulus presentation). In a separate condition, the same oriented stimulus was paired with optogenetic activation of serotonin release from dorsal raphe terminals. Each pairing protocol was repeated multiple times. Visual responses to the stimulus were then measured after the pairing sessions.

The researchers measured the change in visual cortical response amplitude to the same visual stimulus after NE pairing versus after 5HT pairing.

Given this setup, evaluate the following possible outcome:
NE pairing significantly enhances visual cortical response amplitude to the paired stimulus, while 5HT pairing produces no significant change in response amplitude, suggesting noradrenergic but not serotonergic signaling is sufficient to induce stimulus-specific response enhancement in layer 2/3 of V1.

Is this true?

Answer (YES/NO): NO